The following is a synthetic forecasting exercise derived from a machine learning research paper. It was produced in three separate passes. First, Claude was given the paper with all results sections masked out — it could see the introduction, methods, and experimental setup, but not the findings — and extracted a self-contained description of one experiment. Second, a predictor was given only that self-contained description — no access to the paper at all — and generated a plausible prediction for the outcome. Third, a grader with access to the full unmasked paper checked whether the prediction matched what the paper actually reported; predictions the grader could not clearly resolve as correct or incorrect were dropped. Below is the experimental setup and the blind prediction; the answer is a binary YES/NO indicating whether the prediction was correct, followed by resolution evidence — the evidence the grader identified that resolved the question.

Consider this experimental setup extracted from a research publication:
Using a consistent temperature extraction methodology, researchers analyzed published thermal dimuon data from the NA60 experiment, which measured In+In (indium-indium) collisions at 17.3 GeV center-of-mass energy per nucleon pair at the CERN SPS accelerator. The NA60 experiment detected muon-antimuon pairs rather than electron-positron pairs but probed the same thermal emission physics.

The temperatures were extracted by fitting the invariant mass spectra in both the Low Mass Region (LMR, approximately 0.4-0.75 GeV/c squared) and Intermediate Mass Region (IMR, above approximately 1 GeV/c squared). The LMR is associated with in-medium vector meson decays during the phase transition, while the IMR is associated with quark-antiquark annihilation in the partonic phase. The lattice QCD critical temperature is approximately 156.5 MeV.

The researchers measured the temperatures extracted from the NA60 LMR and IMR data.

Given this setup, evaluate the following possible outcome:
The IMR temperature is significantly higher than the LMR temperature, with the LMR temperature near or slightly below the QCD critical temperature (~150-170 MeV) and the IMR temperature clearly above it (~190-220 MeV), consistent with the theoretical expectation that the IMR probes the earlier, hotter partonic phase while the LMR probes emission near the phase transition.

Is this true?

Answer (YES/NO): NO